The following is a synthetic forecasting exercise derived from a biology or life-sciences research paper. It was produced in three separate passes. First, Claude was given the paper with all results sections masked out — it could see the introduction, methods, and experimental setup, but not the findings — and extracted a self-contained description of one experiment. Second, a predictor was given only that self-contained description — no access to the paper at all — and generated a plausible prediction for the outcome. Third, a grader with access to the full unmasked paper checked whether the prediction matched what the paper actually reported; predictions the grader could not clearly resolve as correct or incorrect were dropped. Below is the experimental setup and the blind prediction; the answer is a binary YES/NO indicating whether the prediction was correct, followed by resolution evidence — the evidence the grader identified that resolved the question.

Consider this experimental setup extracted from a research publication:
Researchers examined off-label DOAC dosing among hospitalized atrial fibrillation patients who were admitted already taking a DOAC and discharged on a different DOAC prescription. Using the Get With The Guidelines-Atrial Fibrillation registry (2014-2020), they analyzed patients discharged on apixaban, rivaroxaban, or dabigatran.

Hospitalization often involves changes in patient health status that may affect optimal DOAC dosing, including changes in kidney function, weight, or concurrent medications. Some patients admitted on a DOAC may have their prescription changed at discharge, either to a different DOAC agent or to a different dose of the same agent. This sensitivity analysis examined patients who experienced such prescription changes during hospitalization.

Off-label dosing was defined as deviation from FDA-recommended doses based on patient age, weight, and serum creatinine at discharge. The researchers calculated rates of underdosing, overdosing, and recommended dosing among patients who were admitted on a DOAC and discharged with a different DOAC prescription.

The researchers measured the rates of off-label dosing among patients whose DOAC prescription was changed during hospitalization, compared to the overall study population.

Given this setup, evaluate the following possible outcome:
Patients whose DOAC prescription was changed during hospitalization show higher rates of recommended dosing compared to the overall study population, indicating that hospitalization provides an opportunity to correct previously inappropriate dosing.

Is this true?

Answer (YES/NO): NO